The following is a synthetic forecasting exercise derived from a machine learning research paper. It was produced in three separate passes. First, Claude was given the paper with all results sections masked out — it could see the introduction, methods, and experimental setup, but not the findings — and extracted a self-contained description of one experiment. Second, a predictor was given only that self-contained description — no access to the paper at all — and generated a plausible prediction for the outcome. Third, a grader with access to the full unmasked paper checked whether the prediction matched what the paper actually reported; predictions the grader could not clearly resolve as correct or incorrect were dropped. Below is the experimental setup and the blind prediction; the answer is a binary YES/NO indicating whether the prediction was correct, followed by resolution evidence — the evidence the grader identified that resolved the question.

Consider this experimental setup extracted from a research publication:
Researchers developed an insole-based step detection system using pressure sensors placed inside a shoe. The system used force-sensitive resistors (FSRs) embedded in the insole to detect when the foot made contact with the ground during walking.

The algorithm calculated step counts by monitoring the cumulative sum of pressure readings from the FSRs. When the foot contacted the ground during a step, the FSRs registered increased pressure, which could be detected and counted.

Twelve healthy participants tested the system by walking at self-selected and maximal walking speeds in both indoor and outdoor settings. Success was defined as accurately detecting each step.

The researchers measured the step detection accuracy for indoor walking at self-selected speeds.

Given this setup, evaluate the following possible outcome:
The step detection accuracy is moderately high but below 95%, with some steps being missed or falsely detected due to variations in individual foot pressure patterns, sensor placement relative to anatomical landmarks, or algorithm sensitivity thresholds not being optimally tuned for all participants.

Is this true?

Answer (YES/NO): NO